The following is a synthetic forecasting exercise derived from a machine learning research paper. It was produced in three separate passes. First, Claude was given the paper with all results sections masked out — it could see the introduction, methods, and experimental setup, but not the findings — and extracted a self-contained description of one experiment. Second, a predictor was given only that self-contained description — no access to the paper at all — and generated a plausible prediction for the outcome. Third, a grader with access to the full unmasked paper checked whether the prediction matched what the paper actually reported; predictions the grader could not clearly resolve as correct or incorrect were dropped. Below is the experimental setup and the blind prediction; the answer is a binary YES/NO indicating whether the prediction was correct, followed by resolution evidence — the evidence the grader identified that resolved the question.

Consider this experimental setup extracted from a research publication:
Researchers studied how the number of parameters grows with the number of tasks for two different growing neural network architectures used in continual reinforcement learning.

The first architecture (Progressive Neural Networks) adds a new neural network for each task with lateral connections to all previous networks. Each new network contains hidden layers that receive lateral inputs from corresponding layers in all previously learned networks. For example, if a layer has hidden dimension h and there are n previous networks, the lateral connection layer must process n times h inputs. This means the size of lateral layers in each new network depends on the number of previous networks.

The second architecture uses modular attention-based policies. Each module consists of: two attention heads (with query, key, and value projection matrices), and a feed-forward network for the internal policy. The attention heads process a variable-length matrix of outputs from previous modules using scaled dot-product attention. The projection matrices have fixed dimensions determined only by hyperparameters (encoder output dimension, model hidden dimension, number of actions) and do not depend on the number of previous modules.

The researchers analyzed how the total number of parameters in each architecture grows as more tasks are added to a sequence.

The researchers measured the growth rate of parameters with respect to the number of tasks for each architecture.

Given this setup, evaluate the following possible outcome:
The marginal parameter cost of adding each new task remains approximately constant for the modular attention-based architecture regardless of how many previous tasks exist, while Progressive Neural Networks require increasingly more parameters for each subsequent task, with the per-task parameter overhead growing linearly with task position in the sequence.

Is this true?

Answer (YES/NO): YES